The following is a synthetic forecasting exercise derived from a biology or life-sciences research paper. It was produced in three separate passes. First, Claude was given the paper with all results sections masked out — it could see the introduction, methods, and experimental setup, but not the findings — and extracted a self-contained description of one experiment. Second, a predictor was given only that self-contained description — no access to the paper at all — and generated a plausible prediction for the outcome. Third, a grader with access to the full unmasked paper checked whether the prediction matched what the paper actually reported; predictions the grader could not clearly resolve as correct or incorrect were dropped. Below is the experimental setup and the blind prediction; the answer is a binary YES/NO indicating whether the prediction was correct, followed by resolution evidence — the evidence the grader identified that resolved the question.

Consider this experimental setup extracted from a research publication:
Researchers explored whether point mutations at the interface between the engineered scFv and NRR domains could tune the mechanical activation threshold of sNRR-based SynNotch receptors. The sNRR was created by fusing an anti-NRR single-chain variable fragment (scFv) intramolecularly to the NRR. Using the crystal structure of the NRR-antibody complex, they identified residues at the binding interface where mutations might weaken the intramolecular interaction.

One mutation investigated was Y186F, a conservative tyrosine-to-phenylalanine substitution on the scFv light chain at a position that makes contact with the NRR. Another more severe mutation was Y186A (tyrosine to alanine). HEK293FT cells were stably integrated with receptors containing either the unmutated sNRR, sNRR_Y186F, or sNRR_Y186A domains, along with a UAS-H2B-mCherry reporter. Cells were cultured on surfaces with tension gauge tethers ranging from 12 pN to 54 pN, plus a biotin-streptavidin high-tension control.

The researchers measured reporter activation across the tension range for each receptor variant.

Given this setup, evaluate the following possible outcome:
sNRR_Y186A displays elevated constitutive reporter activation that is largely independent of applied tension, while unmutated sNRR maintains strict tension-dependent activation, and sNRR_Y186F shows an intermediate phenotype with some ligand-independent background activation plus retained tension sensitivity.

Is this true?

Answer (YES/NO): NO